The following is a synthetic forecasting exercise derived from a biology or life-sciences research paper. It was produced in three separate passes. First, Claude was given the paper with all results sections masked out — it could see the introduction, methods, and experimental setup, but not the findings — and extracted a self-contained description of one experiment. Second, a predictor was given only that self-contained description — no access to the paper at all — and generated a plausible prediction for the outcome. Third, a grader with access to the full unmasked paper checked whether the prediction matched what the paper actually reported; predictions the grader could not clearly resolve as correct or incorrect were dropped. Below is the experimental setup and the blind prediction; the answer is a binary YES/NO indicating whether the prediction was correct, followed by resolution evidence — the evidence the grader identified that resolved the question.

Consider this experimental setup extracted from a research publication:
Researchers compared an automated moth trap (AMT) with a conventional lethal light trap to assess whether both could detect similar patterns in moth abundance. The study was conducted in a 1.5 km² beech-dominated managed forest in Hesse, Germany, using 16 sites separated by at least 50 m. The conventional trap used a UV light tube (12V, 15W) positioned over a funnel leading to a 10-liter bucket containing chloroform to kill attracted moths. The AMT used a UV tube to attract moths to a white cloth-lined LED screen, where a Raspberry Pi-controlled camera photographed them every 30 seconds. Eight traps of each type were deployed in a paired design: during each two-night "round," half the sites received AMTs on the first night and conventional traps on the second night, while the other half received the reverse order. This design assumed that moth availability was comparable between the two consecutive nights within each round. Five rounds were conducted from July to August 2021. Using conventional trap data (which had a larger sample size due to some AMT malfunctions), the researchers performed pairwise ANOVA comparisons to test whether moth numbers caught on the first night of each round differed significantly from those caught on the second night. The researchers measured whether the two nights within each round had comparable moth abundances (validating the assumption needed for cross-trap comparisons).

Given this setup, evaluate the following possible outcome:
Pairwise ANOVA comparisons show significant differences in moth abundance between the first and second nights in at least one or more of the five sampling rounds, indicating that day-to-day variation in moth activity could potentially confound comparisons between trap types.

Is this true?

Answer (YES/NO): YES